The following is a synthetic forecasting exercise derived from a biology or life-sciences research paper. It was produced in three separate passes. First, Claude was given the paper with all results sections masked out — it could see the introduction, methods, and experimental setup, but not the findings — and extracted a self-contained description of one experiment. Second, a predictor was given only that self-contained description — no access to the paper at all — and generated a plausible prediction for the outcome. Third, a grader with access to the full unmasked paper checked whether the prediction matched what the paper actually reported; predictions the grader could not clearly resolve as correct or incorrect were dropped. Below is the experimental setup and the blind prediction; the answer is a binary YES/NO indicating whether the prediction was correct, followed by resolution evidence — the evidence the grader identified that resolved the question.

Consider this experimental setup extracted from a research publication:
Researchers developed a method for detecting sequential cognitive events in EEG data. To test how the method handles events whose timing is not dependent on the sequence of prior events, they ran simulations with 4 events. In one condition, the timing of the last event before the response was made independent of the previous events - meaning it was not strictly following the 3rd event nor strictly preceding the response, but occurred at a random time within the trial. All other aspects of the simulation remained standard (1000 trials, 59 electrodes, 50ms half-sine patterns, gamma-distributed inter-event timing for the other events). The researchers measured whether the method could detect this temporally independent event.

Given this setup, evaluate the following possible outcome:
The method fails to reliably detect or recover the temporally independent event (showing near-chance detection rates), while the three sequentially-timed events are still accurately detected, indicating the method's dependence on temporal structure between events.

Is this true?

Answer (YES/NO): YES